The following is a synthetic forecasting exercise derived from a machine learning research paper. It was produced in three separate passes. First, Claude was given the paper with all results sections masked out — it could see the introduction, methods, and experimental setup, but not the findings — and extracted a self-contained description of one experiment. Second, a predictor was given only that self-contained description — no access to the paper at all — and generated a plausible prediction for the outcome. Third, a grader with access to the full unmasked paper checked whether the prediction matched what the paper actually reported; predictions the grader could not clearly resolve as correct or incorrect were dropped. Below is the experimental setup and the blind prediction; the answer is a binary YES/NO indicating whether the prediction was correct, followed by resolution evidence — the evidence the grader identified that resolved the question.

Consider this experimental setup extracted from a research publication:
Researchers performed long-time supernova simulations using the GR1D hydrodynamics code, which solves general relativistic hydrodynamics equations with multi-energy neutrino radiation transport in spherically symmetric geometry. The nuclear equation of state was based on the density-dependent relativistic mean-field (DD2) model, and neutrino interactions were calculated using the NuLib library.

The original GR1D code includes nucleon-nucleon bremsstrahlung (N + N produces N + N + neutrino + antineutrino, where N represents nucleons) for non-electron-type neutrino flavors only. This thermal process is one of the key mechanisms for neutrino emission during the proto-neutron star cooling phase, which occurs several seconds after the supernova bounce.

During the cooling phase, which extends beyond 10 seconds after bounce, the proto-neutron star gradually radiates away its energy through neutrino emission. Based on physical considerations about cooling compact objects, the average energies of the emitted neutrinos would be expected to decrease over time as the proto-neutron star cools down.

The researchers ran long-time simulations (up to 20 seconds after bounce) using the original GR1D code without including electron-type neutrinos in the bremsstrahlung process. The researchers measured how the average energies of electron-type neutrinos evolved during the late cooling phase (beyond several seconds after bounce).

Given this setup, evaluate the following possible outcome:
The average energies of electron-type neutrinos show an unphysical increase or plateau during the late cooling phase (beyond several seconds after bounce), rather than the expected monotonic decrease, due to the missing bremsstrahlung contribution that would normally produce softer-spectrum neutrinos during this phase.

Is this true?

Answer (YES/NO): YES